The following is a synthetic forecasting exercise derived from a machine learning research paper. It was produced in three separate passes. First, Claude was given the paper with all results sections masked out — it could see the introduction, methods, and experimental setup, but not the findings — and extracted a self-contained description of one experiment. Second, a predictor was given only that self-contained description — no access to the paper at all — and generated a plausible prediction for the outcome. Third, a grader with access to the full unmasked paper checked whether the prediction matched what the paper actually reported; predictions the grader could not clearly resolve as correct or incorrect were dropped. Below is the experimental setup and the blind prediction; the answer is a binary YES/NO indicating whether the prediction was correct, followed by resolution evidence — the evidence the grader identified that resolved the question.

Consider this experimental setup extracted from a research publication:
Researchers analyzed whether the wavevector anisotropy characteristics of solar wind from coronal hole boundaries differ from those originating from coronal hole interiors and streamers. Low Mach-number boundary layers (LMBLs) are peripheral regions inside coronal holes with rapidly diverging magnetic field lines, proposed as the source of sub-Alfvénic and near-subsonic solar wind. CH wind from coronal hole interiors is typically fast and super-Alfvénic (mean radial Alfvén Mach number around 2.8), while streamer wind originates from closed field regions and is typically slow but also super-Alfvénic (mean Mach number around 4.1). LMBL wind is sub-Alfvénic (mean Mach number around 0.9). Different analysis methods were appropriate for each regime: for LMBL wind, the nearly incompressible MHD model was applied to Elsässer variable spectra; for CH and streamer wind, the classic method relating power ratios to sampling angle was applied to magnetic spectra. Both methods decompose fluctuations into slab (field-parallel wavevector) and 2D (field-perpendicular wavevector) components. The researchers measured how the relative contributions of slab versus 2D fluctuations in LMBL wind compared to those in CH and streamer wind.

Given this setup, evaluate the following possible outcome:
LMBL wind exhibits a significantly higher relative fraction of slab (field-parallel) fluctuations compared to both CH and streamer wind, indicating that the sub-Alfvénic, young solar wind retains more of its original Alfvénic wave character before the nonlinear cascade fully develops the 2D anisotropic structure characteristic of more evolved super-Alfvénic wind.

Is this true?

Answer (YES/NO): NO